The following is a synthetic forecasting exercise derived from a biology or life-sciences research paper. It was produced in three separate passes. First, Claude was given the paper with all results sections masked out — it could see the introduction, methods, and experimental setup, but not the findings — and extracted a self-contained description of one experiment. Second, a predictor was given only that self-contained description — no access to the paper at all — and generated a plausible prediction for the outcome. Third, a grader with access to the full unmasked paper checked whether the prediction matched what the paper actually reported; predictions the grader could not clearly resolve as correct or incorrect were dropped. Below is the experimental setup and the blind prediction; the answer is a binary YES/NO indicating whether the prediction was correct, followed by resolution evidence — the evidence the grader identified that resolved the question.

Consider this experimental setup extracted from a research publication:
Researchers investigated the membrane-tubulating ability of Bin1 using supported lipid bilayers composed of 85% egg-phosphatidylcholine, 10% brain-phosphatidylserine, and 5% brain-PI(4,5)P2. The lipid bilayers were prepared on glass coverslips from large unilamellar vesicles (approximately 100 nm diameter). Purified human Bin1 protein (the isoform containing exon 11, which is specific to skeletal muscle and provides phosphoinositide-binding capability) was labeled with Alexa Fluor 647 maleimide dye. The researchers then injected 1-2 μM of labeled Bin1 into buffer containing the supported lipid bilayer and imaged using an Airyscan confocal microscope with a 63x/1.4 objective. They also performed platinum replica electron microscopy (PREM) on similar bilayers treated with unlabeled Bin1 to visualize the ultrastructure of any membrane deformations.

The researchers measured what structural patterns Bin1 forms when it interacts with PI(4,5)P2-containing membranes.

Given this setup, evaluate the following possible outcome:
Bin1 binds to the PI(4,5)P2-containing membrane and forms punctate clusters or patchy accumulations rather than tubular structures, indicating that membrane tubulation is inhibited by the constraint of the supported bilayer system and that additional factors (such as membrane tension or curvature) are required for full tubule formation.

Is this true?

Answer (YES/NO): NO